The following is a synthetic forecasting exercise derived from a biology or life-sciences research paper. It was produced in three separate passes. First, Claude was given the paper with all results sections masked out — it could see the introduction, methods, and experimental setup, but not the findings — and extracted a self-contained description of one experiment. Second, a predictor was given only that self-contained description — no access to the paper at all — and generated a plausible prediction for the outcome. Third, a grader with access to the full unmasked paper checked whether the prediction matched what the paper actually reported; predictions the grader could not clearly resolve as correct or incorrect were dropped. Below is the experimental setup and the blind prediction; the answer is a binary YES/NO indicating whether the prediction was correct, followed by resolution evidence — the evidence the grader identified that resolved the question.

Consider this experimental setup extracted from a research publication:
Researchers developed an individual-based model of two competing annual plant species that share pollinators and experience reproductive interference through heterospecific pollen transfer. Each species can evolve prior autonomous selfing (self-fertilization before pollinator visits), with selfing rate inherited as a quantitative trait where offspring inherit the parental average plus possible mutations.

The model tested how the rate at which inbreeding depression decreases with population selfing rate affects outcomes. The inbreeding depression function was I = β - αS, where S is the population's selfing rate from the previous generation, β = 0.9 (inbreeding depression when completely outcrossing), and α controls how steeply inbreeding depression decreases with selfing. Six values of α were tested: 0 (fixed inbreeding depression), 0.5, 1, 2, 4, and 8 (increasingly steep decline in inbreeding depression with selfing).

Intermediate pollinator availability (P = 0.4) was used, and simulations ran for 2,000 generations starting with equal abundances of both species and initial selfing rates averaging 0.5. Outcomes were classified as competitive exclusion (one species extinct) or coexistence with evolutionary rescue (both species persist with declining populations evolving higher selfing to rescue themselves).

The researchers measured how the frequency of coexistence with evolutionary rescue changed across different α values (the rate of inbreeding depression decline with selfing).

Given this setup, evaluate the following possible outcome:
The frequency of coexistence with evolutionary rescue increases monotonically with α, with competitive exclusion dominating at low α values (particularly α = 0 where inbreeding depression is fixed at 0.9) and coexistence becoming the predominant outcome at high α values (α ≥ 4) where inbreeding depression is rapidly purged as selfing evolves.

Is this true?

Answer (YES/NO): NO